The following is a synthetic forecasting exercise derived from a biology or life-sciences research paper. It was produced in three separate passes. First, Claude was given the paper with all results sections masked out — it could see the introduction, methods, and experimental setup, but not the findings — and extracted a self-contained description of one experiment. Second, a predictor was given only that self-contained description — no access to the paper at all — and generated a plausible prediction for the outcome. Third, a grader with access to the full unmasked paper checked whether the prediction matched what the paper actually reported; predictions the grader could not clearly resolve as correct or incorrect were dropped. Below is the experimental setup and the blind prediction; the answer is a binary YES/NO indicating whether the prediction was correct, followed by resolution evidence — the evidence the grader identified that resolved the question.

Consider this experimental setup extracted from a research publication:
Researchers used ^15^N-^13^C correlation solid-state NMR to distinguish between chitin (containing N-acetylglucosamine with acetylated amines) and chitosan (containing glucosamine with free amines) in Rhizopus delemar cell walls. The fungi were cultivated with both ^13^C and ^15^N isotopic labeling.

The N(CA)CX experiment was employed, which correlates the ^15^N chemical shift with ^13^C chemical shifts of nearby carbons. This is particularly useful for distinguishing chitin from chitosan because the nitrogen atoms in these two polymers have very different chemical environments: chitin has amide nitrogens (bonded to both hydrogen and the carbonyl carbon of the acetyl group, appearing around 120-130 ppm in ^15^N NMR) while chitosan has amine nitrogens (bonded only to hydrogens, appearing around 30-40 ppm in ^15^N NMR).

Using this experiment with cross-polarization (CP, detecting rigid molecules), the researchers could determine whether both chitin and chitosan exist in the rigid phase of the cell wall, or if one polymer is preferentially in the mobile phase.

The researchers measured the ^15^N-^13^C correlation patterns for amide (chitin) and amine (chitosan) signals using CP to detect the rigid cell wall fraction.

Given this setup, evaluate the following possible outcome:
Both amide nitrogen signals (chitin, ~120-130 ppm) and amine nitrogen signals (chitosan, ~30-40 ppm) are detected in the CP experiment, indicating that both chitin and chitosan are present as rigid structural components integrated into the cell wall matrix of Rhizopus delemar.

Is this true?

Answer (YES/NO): YES